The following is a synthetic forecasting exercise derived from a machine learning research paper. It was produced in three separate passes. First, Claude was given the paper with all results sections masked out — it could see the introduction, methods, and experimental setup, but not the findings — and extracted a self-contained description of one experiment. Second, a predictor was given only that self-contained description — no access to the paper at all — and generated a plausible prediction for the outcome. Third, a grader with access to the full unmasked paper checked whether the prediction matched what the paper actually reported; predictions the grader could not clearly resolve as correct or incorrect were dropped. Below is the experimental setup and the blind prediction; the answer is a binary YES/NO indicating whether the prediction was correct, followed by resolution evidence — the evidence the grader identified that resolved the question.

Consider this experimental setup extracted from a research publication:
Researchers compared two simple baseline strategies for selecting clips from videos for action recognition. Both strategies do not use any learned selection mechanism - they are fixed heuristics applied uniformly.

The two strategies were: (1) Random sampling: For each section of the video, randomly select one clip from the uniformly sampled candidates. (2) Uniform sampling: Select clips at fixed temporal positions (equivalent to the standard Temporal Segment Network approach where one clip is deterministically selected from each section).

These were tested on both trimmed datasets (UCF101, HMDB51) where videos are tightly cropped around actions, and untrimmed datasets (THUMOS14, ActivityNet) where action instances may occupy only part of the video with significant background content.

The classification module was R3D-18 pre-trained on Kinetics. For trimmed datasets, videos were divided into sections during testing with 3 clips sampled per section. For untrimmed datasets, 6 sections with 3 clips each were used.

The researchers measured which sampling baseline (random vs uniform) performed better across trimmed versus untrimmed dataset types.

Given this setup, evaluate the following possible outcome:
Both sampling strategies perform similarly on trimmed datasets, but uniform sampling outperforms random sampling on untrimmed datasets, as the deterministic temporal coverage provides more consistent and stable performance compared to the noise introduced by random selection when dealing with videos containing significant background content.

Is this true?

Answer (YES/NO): NO